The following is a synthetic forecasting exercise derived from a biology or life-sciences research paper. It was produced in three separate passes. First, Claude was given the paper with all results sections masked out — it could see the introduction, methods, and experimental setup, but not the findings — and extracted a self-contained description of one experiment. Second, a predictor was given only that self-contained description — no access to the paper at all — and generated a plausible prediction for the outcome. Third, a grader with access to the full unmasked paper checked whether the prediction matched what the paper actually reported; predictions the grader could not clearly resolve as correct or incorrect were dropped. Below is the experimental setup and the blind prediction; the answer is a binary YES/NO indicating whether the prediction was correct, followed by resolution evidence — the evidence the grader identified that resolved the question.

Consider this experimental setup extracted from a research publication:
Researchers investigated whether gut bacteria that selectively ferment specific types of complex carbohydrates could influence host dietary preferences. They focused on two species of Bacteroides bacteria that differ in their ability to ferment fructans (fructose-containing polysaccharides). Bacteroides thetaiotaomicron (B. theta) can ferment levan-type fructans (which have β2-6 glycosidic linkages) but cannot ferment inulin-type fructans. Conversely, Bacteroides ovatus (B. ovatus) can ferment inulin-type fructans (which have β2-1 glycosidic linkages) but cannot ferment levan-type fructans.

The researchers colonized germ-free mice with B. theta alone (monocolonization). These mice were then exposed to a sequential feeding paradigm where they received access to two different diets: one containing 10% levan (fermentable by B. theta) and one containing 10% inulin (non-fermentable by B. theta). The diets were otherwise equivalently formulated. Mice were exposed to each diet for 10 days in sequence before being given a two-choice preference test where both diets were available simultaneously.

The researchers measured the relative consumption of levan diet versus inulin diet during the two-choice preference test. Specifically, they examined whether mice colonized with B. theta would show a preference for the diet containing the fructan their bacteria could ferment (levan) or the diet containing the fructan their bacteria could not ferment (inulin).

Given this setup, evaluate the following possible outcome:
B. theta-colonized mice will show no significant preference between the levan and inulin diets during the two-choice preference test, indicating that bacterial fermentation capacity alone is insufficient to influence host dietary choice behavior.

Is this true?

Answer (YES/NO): NO